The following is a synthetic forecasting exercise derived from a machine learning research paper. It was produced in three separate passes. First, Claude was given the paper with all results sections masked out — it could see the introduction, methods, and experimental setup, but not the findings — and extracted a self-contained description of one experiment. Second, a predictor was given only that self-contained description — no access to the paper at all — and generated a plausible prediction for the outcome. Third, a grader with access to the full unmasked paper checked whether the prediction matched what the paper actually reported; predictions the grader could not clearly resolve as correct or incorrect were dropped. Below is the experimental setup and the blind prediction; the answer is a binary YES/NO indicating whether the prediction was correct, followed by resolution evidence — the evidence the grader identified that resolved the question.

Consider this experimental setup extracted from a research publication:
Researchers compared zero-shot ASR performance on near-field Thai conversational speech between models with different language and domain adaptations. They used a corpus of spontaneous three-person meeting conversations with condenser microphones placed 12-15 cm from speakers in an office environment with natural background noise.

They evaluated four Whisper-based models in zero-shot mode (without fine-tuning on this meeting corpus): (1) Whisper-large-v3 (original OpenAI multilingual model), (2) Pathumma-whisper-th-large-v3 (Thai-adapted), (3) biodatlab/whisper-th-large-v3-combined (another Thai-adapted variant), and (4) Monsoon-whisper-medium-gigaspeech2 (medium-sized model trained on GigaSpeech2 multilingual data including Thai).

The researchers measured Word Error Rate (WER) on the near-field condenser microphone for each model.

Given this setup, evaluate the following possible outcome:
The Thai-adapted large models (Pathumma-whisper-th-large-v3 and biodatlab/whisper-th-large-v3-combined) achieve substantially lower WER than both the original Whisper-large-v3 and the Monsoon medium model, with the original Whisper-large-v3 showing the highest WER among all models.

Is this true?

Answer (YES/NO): NO